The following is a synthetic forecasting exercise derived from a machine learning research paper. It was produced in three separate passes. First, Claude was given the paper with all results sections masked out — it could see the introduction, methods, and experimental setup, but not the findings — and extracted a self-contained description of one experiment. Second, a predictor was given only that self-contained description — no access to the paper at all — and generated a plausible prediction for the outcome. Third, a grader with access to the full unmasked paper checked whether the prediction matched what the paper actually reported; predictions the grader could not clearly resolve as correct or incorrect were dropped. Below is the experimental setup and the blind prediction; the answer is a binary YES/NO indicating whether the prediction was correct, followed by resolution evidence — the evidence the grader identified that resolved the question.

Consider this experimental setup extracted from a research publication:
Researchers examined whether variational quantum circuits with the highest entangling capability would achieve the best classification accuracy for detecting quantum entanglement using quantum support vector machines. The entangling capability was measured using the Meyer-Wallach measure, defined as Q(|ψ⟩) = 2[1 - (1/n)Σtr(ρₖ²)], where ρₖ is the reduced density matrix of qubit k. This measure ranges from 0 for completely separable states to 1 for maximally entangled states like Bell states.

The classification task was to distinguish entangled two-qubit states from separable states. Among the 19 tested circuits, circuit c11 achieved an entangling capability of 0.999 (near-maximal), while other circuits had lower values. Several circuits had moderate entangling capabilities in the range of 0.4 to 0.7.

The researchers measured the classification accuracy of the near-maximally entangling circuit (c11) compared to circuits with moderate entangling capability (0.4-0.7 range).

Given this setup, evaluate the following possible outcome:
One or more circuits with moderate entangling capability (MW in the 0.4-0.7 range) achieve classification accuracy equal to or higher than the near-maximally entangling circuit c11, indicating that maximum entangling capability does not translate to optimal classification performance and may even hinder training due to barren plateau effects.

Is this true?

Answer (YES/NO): YES